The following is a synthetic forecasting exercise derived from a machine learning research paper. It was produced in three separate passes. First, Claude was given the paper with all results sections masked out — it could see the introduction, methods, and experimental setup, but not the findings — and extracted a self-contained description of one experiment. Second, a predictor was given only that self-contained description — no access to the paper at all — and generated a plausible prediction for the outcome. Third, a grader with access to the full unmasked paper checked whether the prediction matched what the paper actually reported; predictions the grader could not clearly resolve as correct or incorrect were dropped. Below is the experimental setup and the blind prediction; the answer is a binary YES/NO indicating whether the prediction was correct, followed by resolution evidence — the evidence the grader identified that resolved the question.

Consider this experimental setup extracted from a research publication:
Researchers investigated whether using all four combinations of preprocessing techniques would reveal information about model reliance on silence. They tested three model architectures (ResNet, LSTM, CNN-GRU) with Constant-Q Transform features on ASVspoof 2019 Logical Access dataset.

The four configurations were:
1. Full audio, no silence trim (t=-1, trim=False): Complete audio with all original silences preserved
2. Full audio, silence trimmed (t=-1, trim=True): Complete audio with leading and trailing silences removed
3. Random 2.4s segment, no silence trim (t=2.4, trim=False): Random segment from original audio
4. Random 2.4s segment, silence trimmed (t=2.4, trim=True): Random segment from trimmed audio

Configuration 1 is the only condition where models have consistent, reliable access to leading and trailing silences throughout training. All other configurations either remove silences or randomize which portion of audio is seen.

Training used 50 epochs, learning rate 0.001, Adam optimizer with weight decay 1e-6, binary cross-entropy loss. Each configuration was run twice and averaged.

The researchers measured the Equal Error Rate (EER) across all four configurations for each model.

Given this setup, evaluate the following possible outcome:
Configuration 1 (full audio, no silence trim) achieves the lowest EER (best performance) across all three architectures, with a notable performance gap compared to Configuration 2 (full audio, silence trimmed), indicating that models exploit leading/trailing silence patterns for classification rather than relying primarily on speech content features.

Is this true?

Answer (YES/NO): YES